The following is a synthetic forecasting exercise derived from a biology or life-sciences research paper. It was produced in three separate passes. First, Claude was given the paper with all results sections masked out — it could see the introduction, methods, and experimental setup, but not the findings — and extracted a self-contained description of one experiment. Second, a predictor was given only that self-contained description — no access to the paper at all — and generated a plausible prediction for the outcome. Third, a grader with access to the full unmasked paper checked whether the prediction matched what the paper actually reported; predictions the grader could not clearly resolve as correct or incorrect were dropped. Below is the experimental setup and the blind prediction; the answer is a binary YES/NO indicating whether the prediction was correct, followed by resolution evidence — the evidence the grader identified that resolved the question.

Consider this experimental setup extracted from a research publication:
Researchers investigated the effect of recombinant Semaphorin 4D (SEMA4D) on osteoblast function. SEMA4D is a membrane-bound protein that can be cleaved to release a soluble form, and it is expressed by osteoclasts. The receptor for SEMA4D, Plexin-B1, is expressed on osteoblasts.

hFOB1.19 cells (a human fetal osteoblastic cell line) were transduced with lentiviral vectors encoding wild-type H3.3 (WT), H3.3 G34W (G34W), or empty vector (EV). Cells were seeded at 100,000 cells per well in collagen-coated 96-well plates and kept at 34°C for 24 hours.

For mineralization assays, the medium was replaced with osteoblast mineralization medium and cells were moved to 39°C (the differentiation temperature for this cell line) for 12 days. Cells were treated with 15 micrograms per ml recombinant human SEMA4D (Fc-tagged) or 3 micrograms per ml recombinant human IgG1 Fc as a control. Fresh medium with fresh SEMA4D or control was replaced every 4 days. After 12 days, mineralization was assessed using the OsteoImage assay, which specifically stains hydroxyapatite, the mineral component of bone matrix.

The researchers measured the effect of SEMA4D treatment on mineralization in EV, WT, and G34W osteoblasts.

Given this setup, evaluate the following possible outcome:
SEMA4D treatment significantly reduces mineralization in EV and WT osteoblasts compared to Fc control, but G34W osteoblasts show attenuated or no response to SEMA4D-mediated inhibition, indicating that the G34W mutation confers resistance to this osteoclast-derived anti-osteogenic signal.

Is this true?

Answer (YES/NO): NO